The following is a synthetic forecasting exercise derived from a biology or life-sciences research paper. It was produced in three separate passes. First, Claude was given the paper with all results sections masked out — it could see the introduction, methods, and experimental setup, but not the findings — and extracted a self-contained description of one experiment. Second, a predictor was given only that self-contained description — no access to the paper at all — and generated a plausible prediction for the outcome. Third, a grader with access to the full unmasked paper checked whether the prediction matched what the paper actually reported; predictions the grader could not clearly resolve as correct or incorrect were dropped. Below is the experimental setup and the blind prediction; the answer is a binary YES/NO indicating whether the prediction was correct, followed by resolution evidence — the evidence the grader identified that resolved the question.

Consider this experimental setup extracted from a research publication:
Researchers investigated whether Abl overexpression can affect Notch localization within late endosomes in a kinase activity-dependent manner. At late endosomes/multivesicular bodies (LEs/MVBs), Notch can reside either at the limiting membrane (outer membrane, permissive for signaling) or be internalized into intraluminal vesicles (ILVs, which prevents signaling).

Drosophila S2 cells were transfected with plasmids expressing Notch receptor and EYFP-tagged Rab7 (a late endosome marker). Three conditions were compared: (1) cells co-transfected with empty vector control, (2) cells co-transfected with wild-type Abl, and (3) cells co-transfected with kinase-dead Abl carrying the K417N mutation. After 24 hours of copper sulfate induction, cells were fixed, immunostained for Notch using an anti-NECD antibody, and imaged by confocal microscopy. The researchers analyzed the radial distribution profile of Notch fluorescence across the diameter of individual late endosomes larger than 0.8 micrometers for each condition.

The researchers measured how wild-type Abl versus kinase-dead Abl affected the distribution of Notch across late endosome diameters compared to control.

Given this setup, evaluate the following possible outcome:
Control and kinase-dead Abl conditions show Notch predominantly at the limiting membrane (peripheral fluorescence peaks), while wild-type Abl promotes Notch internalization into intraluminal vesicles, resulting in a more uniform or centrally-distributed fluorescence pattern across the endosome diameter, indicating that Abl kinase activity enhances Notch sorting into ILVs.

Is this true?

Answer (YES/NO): NO